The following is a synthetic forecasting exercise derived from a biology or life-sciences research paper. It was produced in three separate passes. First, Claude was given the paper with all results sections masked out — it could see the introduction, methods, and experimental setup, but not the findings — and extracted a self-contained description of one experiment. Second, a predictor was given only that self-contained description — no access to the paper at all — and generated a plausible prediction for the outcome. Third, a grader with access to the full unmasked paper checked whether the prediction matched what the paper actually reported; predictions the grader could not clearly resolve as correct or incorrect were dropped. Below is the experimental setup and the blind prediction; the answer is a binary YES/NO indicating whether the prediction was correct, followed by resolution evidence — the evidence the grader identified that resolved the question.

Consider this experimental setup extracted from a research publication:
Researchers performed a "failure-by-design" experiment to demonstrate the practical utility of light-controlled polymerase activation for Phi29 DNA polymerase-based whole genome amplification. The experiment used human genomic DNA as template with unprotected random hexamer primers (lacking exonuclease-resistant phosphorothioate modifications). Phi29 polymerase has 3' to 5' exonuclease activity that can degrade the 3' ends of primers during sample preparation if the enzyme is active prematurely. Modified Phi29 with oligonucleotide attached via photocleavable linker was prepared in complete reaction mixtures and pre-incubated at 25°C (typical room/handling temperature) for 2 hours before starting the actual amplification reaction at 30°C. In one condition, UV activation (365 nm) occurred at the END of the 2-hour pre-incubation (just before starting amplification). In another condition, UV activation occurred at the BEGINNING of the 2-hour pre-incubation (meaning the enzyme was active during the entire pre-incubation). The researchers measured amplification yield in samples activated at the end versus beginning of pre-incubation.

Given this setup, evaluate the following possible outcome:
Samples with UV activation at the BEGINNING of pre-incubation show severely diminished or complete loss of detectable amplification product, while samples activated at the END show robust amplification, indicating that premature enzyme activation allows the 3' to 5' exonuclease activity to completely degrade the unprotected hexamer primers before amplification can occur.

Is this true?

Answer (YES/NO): NO